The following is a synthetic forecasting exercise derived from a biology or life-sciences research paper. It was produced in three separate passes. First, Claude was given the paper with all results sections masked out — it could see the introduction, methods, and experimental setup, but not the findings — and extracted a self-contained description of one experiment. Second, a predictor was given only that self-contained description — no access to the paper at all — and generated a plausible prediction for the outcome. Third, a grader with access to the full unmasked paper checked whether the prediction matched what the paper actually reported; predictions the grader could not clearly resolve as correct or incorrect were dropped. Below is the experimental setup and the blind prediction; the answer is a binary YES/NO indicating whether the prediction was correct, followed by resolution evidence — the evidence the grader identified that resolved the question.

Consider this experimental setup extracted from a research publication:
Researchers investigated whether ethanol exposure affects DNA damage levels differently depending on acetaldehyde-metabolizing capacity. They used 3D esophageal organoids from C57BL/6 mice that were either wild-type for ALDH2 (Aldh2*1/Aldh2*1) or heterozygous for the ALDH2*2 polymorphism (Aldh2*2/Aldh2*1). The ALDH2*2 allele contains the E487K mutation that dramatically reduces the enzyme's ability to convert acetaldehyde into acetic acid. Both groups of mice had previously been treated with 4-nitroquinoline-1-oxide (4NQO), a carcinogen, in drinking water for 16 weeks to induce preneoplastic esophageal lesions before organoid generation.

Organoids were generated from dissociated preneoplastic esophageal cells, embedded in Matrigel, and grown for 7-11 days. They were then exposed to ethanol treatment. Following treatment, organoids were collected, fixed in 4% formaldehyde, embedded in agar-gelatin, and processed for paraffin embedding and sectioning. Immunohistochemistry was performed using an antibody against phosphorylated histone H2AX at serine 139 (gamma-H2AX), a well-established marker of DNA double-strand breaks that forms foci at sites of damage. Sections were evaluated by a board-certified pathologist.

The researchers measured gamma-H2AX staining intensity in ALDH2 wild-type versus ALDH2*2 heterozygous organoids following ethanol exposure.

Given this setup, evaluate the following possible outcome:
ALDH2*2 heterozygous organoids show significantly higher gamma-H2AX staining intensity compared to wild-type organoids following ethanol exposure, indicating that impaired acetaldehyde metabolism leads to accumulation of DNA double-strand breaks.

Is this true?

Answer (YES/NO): YES